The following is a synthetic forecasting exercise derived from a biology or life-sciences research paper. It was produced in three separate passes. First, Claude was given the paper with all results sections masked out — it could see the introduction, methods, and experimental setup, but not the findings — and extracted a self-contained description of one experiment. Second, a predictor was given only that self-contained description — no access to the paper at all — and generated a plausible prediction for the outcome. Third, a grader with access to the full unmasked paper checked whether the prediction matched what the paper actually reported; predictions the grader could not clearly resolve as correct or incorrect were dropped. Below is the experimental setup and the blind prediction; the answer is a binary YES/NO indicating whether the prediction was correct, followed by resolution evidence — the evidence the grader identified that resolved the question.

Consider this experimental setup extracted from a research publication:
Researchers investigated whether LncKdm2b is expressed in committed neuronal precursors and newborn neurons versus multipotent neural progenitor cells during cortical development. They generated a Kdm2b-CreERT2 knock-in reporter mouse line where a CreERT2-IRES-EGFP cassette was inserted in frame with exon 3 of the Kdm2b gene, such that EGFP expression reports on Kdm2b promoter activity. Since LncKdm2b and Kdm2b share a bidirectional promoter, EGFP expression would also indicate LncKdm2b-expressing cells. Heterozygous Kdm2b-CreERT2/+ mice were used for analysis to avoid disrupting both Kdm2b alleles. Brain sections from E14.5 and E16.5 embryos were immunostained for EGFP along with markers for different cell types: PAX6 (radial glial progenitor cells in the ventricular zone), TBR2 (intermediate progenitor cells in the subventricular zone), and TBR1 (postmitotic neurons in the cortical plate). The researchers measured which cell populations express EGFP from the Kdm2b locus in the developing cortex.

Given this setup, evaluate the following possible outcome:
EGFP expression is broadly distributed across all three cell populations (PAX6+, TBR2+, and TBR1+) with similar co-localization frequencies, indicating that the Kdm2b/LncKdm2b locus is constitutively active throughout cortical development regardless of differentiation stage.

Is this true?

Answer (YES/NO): NO